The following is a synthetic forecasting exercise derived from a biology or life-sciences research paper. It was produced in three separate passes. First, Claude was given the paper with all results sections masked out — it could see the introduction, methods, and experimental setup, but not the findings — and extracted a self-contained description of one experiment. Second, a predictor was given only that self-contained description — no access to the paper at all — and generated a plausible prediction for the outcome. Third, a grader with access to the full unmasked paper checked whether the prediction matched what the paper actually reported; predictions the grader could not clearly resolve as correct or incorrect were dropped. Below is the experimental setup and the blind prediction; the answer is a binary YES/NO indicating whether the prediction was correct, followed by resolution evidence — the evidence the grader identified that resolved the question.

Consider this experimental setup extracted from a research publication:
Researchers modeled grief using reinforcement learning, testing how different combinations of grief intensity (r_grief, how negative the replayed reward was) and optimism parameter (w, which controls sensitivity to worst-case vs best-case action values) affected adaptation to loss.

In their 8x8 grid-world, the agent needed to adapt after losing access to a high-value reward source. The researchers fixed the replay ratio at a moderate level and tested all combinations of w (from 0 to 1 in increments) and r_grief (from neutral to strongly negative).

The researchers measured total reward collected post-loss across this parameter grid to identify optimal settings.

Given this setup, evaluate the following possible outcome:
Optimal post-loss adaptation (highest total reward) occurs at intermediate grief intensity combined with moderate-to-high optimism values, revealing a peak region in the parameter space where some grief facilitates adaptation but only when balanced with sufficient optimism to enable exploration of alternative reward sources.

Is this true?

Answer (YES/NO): NO